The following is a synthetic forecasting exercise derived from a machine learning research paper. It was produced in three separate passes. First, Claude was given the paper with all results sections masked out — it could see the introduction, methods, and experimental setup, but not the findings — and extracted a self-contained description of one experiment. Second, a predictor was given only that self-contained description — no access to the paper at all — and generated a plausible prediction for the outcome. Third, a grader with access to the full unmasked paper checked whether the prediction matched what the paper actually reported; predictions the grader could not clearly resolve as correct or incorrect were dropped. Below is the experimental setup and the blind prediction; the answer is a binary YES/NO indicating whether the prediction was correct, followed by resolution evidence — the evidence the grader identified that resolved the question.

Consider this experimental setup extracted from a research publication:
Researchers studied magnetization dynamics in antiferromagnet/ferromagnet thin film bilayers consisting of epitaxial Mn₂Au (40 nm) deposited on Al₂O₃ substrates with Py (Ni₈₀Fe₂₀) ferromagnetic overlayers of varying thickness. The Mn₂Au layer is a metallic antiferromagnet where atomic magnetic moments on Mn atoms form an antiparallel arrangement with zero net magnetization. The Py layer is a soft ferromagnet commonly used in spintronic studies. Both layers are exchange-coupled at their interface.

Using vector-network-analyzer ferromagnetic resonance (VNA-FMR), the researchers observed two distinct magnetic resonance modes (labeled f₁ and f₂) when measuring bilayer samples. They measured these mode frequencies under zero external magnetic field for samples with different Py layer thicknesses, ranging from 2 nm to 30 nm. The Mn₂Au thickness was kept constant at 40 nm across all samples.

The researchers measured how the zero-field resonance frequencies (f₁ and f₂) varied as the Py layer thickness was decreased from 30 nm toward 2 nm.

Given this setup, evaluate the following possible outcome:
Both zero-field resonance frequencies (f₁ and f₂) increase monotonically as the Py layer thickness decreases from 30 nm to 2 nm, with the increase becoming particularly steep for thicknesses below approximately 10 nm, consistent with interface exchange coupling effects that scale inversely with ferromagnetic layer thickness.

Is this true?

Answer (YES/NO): YES